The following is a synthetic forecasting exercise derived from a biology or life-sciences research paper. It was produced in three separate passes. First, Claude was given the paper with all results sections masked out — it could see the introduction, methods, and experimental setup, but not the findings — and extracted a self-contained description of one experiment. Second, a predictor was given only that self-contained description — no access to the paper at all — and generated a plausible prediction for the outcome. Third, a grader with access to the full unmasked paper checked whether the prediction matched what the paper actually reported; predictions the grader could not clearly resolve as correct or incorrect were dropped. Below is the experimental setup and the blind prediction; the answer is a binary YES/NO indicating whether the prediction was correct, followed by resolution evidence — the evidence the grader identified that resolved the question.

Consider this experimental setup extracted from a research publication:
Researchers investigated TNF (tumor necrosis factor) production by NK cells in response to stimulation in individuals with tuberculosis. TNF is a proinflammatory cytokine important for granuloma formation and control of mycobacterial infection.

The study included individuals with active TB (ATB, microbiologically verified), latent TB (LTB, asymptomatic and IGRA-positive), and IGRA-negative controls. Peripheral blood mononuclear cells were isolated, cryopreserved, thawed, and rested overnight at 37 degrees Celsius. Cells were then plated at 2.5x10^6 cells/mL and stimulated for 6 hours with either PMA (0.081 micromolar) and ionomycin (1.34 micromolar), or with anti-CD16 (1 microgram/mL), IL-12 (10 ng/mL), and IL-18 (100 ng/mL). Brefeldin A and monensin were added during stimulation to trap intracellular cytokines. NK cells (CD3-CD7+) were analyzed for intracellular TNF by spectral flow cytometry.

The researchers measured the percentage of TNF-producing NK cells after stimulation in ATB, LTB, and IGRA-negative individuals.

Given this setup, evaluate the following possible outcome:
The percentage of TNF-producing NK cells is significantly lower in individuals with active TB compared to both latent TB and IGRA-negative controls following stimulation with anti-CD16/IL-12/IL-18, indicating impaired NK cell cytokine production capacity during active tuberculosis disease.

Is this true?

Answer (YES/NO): NO